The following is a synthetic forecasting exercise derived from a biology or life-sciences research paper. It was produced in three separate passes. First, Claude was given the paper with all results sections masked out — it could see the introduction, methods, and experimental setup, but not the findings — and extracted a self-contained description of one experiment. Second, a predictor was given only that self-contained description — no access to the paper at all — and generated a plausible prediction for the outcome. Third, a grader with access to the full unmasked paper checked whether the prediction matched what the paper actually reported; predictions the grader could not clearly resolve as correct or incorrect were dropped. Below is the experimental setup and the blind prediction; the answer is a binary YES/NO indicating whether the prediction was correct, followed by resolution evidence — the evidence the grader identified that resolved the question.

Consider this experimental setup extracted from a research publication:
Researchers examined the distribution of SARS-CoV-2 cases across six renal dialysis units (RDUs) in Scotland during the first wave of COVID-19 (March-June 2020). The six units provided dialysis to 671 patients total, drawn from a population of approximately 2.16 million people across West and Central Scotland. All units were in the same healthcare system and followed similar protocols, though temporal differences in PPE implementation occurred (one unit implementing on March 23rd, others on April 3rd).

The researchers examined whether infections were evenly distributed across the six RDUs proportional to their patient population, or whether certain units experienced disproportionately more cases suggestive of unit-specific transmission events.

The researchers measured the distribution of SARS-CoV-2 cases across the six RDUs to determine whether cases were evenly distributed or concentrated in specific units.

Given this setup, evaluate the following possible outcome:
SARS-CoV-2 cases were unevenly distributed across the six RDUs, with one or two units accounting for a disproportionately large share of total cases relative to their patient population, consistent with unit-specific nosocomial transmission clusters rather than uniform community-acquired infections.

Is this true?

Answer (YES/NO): YES